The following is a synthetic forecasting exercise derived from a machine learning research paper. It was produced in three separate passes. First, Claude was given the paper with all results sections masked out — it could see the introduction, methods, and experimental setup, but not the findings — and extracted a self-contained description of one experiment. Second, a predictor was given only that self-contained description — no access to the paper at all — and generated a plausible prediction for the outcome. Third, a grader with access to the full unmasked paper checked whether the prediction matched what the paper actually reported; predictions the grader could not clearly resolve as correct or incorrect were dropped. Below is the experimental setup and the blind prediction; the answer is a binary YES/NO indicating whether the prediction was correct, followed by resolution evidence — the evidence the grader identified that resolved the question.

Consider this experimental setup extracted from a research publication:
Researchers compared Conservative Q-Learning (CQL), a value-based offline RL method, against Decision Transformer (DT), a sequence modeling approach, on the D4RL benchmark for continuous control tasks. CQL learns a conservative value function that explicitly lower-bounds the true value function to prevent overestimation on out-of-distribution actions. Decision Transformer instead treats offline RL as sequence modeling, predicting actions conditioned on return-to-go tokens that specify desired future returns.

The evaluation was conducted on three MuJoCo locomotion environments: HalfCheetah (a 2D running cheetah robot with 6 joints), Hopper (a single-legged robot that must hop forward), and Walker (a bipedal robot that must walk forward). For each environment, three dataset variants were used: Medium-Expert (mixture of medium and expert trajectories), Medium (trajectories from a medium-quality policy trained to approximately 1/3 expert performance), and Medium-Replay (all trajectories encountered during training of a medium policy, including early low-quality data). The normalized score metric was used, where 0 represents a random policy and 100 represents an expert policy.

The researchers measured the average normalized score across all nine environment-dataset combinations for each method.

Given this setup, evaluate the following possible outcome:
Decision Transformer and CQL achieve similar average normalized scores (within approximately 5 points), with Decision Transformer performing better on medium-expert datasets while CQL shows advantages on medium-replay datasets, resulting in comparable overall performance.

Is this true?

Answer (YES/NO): NO